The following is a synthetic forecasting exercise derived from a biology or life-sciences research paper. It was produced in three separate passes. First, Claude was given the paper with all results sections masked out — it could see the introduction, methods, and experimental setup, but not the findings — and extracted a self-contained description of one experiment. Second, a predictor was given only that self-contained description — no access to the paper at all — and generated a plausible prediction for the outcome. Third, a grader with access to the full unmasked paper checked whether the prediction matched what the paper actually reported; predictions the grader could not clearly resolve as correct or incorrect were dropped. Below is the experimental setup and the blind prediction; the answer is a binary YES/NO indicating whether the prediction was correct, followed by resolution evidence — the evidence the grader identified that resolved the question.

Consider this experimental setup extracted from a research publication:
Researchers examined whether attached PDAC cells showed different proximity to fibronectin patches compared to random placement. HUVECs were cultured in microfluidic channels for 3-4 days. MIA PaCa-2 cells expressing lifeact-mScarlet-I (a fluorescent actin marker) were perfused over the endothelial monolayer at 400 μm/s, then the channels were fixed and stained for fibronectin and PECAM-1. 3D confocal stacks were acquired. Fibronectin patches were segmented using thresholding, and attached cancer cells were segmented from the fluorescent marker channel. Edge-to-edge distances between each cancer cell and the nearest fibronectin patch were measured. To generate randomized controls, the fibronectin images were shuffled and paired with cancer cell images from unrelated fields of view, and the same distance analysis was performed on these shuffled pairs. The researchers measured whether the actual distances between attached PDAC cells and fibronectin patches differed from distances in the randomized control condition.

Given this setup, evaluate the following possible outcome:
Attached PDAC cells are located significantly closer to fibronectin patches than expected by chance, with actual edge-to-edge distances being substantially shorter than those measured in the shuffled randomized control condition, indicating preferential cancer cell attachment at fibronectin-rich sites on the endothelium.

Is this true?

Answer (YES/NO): NO